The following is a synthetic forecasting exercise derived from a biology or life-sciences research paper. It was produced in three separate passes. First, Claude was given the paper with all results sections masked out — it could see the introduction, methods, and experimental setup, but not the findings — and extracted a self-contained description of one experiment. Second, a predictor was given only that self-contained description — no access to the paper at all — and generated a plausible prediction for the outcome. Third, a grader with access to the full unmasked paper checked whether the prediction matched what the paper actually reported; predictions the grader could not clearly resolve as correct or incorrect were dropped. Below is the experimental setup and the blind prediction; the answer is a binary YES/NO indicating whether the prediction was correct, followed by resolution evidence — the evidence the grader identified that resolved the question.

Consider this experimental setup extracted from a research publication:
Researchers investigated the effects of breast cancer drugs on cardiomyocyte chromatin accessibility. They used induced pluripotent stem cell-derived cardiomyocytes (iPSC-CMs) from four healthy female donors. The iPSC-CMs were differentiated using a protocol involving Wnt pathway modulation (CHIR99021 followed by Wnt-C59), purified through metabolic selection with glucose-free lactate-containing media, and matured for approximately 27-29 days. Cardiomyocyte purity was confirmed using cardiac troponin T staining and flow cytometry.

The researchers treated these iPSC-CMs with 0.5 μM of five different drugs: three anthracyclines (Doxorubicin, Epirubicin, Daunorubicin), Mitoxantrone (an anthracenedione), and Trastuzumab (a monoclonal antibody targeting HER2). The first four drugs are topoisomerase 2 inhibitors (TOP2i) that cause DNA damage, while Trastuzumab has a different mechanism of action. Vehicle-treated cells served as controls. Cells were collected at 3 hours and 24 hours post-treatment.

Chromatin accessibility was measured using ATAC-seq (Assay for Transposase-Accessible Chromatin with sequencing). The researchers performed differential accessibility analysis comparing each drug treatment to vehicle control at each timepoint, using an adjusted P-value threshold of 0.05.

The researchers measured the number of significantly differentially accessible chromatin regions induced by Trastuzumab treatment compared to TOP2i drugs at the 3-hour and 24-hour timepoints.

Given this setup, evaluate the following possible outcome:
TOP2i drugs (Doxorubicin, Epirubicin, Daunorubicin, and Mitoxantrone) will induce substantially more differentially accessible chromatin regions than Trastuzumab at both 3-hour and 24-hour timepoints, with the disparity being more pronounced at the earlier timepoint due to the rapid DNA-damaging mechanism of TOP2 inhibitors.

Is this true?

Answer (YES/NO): NO